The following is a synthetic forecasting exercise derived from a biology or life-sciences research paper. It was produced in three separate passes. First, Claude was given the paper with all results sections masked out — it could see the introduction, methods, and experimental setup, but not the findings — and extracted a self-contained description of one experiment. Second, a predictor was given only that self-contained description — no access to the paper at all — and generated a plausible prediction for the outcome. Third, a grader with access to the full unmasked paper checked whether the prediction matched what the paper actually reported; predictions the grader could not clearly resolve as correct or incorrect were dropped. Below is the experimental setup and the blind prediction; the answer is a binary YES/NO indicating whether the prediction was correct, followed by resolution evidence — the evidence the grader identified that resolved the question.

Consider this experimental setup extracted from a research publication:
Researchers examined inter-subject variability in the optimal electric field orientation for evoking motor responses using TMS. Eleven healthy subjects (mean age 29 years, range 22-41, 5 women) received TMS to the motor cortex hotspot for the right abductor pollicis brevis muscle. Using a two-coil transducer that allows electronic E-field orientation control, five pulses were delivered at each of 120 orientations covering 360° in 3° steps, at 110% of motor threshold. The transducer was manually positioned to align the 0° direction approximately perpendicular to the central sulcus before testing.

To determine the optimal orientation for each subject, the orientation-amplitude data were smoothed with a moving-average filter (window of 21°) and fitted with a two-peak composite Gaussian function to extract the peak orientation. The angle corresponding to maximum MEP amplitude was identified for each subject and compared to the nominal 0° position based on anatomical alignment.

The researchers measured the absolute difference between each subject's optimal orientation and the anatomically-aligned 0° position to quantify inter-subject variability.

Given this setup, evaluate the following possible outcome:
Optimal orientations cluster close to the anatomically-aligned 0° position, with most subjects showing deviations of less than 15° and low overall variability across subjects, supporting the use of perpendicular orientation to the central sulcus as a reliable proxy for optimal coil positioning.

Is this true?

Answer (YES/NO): YES